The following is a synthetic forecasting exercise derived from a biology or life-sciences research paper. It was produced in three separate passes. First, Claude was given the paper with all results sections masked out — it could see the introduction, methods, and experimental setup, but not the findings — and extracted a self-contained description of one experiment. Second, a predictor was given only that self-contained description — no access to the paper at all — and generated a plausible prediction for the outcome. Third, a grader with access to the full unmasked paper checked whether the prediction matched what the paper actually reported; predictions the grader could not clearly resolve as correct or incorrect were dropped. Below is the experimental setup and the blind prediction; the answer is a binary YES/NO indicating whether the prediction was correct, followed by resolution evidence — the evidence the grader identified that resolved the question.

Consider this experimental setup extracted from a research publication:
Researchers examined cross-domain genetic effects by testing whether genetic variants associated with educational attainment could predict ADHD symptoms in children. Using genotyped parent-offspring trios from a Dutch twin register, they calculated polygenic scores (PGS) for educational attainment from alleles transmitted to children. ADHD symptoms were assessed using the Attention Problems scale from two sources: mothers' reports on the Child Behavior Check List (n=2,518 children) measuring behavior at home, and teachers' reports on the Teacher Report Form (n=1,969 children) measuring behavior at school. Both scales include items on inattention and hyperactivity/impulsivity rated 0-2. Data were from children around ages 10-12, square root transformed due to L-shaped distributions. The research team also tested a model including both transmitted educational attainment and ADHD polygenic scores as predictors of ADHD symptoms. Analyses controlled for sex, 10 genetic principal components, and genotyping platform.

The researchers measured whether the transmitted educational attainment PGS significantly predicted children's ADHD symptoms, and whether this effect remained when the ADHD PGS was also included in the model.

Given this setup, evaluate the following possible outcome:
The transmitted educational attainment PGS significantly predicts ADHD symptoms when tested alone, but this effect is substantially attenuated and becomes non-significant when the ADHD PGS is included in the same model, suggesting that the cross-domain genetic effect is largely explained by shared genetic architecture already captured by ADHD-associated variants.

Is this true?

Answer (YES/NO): NO